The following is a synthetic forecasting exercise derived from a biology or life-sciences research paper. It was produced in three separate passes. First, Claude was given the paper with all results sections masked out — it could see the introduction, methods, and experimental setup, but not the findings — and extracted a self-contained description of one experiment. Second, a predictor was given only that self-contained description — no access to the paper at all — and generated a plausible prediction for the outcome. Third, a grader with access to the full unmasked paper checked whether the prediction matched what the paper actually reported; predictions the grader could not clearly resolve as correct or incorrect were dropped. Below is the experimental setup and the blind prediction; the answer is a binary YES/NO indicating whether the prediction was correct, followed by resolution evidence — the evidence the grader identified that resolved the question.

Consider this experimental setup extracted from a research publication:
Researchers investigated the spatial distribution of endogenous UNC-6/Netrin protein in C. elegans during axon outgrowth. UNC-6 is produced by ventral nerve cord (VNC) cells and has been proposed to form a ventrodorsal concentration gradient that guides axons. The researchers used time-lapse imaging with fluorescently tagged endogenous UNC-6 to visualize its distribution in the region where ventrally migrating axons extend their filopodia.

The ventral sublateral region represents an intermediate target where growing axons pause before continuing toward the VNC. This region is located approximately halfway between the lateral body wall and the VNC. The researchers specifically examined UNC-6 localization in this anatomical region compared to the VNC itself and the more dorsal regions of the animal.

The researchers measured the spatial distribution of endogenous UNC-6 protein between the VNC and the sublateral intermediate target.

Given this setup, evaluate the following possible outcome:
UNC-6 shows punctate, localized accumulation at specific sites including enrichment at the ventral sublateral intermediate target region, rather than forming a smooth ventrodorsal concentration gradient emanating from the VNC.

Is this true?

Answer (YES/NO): YES